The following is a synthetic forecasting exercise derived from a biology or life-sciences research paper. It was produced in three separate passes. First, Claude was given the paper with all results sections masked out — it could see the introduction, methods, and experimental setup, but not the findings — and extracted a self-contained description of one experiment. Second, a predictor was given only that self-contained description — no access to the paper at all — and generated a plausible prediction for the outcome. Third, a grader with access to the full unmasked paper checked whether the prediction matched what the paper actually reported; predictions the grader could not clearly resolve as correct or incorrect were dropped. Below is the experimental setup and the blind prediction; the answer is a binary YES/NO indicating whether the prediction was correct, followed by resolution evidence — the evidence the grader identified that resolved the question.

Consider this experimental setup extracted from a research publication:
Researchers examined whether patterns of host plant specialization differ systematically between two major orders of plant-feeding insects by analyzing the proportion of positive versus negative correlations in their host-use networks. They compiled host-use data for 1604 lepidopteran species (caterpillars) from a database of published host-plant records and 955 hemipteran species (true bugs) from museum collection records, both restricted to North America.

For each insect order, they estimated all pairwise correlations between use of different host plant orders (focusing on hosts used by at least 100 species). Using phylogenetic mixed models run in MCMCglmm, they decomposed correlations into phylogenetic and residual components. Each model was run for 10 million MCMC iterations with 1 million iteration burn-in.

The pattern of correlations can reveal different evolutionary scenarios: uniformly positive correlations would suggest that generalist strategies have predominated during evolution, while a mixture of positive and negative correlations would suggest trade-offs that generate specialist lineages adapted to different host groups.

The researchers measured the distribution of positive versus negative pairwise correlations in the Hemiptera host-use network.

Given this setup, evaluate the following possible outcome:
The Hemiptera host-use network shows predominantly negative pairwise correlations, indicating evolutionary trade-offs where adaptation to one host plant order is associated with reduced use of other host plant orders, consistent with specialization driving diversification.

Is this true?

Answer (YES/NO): NO